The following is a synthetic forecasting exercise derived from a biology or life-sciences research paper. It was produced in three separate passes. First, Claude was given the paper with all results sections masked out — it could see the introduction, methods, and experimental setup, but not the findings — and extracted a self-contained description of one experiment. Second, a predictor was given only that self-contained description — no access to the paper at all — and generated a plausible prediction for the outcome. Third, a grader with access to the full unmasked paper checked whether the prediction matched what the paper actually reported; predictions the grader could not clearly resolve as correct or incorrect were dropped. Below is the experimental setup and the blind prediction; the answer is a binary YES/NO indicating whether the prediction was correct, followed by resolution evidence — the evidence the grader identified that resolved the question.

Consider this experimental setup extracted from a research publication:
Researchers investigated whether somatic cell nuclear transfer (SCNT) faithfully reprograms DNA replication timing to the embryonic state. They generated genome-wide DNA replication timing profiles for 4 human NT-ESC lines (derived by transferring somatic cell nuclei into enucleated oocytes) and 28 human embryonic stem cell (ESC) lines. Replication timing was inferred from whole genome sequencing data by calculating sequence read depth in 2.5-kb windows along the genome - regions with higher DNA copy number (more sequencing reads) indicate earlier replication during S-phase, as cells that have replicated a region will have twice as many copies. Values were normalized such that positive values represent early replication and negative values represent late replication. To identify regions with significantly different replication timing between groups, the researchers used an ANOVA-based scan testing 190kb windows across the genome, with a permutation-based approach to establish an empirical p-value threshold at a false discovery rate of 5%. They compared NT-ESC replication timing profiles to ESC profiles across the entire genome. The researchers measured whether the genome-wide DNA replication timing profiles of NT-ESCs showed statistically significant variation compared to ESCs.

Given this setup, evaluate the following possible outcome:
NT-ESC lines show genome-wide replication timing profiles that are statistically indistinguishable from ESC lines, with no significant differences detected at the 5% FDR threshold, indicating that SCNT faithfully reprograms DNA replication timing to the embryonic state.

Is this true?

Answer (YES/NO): YES